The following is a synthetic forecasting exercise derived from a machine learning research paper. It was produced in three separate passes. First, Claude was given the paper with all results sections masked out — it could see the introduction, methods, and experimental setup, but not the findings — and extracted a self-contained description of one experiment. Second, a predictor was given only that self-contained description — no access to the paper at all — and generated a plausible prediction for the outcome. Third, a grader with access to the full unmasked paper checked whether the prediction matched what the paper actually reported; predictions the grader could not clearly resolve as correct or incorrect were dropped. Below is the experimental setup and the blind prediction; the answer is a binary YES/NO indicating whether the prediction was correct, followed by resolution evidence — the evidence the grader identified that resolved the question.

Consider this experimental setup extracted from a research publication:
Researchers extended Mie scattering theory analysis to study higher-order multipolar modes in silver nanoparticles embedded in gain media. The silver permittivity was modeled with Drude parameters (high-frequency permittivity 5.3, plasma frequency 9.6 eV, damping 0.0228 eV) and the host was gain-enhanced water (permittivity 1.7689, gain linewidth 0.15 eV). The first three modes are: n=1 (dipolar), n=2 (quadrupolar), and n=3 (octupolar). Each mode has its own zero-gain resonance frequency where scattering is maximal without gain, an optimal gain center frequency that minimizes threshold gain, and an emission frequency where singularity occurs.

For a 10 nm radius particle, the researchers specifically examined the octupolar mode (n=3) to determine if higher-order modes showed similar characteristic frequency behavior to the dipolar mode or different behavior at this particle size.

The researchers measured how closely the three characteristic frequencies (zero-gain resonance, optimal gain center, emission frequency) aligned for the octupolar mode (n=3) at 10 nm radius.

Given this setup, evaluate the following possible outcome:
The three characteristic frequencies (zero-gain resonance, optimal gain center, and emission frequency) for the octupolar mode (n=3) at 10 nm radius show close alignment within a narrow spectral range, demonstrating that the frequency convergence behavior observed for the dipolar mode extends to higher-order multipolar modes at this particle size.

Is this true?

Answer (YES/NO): YES